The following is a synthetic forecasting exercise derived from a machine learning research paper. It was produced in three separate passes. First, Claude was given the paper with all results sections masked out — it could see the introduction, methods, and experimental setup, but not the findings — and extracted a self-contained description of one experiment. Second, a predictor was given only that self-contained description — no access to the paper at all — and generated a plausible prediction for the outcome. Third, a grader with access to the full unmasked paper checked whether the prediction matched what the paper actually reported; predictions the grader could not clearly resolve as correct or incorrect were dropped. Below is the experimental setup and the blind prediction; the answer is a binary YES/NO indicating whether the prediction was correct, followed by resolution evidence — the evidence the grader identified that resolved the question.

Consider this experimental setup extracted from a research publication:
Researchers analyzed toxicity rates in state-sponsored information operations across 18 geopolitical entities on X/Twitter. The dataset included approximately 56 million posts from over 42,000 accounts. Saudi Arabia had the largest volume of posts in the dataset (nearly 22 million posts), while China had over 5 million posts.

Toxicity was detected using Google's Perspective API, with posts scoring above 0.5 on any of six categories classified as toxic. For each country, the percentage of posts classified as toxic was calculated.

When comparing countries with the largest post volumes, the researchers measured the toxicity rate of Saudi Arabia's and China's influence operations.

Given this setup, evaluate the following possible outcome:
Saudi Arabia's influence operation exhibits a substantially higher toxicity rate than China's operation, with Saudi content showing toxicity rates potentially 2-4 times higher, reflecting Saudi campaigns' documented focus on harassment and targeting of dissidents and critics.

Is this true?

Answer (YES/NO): NO